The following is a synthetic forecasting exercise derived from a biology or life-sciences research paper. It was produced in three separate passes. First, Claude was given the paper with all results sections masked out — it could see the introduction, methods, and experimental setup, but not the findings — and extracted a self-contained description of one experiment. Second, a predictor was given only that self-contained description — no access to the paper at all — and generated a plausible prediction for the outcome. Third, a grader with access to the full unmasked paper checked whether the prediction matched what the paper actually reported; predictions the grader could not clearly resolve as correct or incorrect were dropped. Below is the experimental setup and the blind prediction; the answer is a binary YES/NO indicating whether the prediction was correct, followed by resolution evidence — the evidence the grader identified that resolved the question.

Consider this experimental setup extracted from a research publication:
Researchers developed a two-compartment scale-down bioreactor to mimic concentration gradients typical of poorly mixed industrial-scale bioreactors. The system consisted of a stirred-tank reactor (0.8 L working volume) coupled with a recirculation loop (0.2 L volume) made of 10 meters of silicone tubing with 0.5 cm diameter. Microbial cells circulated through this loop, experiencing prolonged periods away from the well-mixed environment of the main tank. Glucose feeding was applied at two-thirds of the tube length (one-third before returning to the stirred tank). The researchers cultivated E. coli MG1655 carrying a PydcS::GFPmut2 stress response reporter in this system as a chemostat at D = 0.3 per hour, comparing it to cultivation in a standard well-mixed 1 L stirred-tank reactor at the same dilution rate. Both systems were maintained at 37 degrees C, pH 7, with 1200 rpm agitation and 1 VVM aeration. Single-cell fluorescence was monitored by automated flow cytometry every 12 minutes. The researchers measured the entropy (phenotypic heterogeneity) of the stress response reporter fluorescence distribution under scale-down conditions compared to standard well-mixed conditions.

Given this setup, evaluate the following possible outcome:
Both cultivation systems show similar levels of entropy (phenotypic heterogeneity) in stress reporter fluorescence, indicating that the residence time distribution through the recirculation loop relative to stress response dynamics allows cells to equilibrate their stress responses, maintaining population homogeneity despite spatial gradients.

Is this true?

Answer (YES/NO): YES